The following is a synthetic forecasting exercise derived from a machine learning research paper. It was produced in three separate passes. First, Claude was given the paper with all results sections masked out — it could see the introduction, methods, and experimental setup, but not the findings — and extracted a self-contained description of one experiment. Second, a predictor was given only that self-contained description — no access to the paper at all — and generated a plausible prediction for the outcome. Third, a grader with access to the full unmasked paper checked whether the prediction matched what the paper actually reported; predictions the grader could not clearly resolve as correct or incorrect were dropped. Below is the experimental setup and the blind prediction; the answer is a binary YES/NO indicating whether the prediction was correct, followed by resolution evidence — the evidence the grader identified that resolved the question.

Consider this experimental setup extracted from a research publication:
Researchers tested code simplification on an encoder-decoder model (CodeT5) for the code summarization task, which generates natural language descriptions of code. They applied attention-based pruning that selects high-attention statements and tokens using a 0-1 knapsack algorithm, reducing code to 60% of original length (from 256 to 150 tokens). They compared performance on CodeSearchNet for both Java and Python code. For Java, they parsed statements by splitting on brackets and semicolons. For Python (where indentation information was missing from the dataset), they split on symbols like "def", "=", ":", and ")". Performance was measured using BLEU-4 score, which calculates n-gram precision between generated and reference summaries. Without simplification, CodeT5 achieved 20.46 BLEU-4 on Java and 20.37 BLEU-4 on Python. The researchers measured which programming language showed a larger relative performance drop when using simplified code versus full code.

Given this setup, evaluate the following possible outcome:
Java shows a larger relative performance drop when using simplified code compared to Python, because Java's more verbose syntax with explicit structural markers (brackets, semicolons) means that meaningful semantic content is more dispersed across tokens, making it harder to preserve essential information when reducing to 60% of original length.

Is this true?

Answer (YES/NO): NO